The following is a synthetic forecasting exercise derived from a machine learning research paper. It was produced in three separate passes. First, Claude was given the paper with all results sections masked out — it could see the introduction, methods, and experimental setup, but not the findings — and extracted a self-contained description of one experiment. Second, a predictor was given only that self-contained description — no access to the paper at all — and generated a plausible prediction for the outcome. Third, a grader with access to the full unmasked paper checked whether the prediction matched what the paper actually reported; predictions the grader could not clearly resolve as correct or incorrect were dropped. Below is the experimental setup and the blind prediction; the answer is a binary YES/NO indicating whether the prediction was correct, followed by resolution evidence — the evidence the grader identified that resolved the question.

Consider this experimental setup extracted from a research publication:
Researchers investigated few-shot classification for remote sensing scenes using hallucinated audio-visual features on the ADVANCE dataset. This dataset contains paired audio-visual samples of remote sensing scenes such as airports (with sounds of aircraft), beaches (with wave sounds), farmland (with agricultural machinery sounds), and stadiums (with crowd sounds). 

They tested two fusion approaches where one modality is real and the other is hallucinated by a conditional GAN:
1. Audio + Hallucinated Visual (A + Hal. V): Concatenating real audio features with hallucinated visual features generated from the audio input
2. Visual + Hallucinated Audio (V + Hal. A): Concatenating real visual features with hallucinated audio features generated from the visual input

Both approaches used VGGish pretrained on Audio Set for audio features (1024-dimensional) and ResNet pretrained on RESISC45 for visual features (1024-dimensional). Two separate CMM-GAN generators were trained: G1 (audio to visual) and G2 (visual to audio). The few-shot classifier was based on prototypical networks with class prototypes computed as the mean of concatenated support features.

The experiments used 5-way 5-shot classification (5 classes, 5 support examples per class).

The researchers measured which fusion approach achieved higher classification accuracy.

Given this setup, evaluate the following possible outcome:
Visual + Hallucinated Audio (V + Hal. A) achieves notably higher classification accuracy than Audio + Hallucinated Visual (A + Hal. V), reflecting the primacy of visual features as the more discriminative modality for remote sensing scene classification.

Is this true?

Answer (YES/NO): NO